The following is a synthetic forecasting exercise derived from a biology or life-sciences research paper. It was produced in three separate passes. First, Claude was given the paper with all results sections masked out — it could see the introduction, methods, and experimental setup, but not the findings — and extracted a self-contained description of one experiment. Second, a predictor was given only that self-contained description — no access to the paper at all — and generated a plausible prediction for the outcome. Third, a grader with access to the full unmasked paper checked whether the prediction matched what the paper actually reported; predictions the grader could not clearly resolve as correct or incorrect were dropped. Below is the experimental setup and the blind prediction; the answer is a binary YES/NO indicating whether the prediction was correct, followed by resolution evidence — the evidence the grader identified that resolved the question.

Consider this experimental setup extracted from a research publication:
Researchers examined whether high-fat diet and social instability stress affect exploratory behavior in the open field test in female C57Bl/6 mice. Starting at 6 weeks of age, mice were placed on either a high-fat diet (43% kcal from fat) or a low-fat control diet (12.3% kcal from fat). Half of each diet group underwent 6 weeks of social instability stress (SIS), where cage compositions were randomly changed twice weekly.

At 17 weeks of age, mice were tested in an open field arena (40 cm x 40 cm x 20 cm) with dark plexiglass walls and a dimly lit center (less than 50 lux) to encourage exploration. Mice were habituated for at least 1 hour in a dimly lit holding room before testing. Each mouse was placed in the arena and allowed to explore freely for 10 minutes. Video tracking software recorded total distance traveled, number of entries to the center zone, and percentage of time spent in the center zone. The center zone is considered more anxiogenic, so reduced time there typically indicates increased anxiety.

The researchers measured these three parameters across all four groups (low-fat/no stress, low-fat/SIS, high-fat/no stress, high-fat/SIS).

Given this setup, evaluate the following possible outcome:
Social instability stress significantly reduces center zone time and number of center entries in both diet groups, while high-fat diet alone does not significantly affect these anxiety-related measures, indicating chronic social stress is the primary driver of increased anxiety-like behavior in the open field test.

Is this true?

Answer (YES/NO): NO